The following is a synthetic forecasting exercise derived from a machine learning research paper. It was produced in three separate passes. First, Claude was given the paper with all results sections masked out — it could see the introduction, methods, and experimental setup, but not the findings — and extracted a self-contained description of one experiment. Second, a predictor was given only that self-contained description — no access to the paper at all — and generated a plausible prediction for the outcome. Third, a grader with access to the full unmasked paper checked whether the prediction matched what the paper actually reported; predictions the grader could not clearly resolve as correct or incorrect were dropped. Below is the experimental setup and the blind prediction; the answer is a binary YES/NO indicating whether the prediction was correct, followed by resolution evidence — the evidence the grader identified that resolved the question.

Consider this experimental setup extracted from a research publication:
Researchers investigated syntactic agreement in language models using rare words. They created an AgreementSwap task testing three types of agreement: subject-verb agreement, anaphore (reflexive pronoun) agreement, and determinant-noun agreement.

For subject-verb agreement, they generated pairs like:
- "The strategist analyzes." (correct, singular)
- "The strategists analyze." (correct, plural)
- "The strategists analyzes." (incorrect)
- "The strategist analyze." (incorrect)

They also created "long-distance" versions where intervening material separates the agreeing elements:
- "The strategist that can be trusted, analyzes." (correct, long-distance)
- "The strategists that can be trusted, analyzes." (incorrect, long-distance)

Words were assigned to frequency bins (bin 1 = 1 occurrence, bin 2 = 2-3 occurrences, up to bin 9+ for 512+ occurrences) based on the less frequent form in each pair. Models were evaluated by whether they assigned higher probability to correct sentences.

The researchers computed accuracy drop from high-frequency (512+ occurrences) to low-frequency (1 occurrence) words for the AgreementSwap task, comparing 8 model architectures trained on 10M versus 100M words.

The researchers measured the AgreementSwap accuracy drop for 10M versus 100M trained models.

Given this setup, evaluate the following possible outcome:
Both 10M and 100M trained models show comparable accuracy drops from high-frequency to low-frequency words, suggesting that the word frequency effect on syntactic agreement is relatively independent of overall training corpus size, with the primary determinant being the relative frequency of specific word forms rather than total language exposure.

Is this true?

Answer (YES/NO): NO